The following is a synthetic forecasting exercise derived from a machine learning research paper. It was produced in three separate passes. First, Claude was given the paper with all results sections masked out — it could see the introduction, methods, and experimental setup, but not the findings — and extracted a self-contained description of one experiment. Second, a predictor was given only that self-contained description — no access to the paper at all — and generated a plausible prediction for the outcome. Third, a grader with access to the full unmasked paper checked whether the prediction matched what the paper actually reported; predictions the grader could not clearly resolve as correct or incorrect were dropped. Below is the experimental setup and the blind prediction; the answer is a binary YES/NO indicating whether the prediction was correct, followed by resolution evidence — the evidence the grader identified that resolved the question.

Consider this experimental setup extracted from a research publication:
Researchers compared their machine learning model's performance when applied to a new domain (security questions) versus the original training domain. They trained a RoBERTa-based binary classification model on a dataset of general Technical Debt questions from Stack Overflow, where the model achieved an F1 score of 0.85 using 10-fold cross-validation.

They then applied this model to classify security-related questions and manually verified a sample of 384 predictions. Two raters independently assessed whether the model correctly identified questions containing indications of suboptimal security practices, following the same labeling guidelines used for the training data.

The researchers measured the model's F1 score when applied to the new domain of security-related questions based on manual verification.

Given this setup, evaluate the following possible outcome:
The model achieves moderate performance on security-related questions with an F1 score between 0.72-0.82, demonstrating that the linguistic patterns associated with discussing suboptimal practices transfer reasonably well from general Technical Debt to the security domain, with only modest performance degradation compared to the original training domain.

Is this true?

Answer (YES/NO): YES